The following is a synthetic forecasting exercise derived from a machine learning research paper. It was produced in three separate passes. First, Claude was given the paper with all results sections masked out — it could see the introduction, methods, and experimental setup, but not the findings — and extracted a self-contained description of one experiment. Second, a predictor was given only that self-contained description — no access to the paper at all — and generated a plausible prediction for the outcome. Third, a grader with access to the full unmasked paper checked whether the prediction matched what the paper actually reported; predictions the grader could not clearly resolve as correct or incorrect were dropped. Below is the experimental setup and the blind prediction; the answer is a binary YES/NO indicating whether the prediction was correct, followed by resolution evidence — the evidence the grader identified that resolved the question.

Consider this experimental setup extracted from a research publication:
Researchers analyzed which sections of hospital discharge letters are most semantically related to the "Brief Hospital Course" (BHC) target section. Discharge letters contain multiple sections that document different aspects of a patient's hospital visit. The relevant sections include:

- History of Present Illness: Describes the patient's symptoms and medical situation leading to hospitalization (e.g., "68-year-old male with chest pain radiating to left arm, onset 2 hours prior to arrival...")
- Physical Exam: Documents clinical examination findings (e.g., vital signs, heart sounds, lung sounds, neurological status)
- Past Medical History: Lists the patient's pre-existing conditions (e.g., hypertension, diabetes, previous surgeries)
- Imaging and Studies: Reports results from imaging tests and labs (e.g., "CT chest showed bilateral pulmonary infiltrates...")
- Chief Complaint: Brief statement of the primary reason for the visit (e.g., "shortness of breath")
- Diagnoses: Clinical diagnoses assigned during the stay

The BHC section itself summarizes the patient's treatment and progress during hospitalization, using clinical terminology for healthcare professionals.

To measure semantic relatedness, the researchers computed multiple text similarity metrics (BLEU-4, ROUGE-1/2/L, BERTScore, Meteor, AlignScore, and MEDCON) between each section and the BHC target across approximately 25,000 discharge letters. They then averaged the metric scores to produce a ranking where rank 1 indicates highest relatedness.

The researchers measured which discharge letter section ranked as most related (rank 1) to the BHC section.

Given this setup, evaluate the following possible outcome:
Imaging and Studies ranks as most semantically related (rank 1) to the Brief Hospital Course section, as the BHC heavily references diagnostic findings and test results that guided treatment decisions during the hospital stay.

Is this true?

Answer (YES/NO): NO